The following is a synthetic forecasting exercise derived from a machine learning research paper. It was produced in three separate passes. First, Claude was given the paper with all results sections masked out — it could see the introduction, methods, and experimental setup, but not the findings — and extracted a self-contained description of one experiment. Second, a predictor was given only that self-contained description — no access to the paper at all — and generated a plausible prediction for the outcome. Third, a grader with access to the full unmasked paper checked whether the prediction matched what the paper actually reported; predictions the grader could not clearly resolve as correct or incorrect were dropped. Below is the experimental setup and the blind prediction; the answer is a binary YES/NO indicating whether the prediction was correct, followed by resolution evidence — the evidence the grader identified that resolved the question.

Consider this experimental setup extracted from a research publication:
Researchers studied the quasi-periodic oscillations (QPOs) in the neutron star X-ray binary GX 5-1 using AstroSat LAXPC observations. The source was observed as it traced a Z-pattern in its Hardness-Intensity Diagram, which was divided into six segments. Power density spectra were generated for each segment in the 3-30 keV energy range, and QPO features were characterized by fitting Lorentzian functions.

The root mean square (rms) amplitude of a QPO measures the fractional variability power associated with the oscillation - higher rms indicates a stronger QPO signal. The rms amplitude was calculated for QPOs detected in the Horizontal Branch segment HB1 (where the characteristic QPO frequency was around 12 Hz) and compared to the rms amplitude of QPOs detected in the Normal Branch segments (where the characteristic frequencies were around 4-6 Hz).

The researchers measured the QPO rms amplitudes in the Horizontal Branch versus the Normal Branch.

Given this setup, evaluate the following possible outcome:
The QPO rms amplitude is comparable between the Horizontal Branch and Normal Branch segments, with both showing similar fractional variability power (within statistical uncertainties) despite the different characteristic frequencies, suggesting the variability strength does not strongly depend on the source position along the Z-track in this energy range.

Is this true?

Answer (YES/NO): NO